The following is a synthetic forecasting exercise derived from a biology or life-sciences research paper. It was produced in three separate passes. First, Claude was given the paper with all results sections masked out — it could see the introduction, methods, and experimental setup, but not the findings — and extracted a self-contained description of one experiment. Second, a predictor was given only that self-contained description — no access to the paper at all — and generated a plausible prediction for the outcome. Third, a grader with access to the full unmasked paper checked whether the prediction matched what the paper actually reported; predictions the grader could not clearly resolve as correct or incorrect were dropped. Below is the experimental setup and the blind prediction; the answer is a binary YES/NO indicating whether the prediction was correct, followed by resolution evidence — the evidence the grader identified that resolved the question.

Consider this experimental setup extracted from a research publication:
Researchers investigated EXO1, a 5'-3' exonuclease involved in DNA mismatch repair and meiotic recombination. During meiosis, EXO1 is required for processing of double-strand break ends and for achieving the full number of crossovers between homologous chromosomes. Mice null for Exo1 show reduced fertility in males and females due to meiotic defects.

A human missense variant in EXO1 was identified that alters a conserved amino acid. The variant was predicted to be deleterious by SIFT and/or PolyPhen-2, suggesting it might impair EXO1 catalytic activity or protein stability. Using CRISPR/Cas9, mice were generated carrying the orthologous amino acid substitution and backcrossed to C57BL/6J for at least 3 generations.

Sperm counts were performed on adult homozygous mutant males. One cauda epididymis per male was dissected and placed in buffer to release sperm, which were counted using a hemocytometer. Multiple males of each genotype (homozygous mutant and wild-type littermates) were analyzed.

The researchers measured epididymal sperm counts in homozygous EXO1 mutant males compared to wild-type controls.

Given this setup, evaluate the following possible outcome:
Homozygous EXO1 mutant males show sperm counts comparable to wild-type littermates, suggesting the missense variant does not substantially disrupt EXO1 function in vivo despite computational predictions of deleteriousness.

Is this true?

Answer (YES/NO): YES